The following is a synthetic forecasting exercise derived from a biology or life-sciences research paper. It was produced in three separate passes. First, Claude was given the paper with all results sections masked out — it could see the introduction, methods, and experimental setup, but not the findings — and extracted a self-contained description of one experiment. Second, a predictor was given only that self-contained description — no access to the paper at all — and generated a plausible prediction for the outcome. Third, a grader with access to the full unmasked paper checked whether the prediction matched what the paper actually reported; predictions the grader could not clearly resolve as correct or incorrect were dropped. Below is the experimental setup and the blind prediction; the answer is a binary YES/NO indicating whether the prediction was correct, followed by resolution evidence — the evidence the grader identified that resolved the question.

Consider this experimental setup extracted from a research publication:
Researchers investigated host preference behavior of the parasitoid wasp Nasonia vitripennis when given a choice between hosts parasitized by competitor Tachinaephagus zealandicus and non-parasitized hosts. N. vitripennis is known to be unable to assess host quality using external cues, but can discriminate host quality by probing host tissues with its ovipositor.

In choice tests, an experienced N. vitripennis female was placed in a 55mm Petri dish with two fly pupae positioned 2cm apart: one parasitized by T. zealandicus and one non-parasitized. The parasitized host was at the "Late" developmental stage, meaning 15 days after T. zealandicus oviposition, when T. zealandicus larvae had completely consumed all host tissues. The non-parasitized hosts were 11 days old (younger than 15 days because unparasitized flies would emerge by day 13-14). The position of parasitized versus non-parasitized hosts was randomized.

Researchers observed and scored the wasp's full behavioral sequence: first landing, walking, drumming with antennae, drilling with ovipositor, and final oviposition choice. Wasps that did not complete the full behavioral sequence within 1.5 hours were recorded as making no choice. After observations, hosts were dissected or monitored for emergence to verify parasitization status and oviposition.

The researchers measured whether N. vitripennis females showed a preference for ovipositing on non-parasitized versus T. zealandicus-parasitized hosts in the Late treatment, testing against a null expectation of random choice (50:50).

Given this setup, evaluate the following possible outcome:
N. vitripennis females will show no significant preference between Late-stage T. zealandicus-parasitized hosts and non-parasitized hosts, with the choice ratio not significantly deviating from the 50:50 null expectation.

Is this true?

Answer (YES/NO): NO